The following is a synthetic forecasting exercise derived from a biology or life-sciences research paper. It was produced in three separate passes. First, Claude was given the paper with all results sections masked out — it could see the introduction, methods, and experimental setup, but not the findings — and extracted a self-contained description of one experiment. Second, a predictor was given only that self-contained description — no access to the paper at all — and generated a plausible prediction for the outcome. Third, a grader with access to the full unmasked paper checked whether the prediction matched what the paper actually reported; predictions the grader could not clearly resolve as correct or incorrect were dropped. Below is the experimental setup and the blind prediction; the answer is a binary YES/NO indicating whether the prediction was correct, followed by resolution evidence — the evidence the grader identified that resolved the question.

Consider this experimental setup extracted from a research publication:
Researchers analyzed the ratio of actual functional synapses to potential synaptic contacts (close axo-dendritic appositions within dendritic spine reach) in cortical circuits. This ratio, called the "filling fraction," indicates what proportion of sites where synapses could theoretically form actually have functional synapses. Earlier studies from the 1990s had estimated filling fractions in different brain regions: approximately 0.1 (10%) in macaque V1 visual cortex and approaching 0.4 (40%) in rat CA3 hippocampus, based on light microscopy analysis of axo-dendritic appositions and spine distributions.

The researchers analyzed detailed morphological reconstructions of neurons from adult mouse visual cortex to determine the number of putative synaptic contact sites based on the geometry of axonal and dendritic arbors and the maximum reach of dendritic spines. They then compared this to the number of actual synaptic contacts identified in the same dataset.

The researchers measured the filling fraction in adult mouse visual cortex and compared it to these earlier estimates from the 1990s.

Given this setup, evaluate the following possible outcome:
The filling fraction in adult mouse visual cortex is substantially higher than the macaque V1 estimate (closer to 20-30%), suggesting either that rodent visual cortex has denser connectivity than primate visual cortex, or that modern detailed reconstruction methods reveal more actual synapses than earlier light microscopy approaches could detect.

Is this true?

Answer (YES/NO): NO